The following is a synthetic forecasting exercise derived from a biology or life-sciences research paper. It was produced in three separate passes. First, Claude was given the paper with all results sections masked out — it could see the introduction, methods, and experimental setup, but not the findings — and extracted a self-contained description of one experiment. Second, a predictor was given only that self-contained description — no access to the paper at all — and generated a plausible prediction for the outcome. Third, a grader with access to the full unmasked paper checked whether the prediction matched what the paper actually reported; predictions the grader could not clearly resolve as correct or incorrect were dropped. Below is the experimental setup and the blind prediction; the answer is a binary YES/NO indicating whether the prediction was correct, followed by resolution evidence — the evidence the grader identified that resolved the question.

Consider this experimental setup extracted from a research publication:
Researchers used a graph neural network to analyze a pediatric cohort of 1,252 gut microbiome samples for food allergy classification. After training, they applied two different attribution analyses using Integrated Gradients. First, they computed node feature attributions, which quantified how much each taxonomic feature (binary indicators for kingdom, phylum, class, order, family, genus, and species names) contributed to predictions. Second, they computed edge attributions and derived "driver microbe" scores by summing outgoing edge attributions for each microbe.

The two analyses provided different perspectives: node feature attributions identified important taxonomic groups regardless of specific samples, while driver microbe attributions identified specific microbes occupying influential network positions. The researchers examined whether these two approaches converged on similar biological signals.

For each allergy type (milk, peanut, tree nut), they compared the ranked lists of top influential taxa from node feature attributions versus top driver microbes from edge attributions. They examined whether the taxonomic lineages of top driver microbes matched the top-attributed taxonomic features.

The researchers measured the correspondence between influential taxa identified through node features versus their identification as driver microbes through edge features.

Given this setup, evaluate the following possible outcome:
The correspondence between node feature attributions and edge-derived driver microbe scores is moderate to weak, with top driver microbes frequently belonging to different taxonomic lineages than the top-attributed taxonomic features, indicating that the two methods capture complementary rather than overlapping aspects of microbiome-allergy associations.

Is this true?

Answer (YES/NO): NO